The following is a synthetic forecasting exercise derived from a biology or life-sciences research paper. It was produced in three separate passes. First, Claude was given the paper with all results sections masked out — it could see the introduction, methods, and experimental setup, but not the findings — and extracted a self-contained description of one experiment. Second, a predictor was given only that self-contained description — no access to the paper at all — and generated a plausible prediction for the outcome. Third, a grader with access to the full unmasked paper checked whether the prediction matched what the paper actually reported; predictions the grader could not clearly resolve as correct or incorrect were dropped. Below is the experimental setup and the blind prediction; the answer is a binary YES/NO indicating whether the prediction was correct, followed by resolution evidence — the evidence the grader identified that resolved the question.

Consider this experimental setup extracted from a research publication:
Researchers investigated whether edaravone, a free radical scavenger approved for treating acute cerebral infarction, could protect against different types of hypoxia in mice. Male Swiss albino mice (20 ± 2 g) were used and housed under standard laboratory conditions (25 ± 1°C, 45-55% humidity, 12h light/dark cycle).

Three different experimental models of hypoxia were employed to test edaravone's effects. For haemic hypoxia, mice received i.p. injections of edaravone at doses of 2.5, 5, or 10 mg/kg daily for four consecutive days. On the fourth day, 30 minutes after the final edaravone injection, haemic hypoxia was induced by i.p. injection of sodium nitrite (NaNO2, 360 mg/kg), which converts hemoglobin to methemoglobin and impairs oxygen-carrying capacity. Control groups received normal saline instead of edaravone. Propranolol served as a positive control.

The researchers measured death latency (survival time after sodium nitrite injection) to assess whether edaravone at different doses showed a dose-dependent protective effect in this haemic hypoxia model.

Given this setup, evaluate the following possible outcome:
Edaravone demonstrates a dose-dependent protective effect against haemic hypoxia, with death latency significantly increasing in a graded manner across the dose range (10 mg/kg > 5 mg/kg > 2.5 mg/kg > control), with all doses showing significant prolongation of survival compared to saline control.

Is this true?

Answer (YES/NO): NO